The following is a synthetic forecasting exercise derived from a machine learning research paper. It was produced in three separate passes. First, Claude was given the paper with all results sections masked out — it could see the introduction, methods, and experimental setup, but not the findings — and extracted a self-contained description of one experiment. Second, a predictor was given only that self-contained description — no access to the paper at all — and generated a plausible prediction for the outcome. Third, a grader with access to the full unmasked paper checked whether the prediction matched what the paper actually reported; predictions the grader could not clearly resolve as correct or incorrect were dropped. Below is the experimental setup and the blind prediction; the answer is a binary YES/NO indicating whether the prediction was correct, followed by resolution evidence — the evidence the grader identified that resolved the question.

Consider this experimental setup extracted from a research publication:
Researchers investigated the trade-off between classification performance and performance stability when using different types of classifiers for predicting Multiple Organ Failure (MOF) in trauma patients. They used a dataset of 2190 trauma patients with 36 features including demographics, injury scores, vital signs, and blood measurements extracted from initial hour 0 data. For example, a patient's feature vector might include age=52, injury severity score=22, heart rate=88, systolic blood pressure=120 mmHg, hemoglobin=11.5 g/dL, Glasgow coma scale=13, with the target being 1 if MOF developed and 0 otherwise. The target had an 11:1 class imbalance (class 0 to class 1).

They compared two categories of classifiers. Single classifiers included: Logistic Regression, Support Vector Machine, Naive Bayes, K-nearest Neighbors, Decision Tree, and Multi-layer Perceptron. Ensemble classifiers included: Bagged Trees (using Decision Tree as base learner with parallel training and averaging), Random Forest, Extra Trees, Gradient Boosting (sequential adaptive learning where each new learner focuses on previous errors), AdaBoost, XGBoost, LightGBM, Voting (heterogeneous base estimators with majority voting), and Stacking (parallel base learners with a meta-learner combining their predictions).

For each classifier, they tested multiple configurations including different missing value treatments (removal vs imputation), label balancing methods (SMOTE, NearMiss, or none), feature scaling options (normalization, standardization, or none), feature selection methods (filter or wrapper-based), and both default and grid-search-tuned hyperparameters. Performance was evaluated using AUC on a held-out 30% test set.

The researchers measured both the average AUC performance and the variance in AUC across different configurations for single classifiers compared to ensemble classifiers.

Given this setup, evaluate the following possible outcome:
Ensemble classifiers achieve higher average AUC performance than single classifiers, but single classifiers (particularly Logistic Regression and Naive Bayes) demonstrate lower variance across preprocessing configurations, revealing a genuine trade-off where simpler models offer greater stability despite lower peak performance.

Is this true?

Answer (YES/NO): NO